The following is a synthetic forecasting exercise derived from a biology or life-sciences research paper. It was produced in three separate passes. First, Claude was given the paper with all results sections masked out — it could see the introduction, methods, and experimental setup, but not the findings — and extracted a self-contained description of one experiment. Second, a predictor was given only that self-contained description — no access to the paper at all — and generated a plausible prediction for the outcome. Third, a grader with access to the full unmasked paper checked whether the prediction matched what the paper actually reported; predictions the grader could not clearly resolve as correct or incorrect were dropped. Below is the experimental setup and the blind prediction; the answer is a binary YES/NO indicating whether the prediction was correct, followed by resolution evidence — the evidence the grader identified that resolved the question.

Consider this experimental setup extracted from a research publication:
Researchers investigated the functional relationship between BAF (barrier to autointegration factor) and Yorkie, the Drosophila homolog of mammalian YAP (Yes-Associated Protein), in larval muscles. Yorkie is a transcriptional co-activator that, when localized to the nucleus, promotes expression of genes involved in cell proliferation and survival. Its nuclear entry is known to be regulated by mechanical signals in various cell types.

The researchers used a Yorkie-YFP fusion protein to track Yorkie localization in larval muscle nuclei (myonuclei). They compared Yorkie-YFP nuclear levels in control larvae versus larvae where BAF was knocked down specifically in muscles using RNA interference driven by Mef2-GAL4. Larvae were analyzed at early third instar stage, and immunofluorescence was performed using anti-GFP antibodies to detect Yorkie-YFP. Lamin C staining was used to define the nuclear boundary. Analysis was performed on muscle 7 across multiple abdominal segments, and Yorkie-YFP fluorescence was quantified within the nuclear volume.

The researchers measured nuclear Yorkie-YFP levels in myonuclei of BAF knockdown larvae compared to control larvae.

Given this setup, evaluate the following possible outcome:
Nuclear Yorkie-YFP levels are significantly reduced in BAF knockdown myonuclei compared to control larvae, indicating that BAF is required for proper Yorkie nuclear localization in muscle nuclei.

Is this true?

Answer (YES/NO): NO